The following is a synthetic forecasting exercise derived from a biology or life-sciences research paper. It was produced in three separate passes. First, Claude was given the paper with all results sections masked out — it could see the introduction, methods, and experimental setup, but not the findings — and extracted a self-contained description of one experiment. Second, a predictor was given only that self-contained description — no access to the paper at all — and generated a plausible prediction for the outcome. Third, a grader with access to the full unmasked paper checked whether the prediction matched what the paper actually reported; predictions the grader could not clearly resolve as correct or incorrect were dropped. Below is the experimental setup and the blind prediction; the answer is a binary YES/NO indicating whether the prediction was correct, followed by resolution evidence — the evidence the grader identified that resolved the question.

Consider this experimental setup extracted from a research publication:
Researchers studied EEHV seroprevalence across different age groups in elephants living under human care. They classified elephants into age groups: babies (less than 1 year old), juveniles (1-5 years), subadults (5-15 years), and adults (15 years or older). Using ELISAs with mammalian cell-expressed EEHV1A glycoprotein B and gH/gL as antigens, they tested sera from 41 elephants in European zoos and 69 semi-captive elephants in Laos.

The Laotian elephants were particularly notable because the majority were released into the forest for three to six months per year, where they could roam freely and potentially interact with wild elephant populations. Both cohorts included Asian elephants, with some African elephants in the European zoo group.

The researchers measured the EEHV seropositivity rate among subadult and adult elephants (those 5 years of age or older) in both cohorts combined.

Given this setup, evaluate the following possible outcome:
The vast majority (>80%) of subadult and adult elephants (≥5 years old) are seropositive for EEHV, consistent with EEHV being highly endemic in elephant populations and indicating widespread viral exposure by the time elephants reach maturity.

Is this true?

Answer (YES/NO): YES